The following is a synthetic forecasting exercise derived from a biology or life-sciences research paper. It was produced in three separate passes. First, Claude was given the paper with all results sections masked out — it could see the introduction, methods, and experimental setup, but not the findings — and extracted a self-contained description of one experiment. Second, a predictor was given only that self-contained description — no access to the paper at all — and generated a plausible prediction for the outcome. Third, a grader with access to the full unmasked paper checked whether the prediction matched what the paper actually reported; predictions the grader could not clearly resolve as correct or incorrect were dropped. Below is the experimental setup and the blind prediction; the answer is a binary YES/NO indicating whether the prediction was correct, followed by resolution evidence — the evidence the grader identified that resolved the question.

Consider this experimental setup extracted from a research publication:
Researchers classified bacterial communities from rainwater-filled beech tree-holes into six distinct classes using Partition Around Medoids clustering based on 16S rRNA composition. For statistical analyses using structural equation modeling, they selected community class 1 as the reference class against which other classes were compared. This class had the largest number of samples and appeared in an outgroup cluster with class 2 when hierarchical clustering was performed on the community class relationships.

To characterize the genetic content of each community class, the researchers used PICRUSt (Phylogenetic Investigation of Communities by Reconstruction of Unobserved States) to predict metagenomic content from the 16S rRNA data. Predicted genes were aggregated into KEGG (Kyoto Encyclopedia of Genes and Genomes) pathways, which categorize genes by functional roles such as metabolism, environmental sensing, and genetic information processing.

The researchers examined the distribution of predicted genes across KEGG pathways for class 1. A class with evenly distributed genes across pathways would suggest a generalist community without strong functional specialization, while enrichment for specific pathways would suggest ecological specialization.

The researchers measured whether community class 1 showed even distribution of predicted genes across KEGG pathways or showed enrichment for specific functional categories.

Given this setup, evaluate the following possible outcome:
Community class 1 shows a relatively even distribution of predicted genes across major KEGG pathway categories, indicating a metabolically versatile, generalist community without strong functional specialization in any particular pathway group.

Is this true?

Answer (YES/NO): YES